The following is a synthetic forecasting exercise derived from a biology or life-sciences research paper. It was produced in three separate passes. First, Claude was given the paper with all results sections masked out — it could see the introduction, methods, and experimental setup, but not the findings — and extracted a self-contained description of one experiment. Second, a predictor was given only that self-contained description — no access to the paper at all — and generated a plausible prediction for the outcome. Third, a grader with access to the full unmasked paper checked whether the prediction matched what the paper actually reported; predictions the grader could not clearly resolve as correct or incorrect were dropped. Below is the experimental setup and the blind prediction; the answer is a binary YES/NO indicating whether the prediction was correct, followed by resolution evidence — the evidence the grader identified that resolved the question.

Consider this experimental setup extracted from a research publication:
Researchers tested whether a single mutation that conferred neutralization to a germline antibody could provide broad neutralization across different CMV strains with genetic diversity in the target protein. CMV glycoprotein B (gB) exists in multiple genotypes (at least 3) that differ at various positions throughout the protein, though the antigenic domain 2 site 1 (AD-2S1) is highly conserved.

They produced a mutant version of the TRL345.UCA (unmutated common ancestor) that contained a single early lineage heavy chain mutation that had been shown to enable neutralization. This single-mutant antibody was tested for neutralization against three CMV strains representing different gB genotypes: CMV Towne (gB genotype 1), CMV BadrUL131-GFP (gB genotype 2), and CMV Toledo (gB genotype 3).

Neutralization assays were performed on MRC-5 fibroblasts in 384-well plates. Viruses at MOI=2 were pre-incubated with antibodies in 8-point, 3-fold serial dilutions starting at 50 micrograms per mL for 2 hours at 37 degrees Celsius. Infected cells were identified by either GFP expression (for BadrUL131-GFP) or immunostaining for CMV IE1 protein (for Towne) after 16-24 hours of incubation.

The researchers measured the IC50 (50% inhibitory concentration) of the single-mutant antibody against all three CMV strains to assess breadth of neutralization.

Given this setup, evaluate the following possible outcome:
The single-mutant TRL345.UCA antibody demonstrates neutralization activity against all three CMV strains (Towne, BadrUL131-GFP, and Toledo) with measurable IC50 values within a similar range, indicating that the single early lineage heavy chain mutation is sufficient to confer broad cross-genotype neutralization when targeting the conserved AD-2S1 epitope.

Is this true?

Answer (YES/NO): YES